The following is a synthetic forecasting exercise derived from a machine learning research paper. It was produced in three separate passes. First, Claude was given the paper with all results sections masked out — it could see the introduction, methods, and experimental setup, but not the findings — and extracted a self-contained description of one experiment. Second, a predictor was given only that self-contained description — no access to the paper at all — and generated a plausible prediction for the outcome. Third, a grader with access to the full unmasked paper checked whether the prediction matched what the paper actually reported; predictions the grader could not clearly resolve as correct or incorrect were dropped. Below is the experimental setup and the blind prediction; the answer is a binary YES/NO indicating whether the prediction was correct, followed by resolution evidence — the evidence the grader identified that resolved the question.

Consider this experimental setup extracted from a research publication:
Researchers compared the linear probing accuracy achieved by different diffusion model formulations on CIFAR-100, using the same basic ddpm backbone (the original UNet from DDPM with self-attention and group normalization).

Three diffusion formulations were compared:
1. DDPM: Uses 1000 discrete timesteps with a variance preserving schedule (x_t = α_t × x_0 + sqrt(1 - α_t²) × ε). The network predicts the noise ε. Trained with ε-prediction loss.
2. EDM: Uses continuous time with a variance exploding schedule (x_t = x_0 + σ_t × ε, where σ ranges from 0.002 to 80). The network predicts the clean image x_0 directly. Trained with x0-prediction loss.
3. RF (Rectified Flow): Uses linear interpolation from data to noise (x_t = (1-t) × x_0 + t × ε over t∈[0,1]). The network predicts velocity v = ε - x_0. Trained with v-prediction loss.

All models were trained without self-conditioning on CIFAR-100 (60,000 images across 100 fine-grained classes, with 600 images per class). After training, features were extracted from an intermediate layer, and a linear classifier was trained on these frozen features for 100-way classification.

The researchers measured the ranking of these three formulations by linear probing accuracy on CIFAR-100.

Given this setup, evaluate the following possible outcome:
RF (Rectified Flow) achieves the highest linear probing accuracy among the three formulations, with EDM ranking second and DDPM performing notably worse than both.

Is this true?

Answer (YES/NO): NO